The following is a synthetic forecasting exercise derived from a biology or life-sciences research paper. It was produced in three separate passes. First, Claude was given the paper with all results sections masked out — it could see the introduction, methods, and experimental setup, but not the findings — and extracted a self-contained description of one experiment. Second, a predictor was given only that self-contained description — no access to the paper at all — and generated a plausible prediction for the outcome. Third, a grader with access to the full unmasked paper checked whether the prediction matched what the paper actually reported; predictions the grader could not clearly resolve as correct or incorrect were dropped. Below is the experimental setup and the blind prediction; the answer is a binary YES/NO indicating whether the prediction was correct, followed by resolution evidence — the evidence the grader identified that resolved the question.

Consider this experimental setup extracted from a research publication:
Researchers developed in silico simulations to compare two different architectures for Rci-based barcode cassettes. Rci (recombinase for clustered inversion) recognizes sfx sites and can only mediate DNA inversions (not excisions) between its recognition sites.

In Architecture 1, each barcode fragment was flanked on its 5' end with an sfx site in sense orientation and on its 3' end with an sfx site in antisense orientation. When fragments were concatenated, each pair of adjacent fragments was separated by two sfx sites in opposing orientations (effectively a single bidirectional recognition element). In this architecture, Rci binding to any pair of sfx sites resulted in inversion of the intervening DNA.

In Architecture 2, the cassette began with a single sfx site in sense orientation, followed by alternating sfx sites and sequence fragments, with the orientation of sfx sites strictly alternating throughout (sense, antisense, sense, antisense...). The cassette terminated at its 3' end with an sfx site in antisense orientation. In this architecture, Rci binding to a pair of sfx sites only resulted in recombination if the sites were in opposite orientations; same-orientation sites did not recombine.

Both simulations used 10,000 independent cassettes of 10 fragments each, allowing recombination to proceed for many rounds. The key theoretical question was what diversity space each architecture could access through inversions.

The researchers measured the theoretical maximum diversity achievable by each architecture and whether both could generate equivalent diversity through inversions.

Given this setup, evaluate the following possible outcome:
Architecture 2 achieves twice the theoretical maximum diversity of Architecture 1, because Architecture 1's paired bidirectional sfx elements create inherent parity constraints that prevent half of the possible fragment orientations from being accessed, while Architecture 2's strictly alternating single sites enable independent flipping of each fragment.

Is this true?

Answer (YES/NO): NO